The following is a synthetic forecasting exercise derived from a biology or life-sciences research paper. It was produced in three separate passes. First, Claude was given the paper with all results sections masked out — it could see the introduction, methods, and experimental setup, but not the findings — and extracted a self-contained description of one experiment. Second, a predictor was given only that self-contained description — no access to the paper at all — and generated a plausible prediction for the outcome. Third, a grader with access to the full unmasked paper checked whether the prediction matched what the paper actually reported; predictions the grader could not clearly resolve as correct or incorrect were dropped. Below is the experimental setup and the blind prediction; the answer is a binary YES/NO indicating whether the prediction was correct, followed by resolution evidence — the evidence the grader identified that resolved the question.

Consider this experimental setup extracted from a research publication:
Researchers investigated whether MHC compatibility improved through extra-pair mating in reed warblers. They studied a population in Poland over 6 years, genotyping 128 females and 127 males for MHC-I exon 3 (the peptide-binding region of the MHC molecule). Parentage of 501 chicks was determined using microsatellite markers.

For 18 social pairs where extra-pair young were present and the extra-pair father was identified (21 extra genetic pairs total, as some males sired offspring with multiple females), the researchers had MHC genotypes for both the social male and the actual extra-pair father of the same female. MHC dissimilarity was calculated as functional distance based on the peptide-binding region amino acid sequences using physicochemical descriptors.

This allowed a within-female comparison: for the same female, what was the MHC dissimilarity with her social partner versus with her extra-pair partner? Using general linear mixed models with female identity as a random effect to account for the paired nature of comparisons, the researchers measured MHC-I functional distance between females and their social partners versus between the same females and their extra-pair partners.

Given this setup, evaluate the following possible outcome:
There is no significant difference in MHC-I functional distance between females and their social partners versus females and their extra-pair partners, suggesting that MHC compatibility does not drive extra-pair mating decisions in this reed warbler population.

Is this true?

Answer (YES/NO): NO